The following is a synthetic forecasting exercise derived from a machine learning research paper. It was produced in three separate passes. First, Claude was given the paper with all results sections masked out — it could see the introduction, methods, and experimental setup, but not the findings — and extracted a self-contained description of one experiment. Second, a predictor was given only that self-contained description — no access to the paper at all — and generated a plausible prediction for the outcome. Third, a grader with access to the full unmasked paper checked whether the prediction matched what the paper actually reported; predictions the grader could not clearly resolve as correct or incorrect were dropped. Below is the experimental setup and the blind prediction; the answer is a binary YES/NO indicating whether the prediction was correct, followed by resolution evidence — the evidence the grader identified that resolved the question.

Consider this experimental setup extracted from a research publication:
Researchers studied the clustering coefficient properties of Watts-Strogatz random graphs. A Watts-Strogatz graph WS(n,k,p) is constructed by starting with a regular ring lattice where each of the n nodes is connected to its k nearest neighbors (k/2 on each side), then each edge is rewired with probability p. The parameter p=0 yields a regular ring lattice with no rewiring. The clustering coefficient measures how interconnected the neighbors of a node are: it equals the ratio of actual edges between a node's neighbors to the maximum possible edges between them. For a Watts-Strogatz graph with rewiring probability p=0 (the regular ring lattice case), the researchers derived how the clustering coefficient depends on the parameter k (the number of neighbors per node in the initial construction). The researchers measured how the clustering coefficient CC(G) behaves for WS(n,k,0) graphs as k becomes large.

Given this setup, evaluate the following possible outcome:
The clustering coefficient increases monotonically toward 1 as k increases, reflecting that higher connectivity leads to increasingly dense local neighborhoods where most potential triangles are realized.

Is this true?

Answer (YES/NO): NO